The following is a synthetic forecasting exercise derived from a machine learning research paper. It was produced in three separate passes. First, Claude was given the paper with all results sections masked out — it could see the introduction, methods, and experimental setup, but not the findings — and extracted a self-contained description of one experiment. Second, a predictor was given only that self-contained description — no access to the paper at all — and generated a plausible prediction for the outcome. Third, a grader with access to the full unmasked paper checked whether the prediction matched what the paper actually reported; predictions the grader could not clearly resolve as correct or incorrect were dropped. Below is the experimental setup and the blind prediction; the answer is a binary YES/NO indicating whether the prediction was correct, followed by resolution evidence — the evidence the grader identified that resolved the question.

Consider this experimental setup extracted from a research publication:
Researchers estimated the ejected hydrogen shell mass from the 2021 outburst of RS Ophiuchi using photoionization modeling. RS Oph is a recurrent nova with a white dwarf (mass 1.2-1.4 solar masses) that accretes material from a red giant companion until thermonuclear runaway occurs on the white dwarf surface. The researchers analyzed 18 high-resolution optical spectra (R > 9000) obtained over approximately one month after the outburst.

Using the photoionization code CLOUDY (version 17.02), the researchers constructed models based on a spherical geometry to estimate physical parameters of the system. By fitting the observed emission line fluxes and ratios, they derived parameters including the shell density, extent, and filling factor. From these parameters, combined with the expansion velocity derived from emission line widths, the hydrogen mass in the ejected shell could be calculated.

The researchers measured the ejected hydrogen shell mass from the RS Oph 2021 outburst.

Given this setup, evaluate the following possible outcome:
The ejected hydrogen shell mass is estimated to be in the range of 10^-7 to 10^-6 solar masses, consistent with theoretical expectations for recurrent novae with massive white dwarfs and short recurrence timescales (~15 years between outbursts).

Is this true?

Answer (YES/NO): NO